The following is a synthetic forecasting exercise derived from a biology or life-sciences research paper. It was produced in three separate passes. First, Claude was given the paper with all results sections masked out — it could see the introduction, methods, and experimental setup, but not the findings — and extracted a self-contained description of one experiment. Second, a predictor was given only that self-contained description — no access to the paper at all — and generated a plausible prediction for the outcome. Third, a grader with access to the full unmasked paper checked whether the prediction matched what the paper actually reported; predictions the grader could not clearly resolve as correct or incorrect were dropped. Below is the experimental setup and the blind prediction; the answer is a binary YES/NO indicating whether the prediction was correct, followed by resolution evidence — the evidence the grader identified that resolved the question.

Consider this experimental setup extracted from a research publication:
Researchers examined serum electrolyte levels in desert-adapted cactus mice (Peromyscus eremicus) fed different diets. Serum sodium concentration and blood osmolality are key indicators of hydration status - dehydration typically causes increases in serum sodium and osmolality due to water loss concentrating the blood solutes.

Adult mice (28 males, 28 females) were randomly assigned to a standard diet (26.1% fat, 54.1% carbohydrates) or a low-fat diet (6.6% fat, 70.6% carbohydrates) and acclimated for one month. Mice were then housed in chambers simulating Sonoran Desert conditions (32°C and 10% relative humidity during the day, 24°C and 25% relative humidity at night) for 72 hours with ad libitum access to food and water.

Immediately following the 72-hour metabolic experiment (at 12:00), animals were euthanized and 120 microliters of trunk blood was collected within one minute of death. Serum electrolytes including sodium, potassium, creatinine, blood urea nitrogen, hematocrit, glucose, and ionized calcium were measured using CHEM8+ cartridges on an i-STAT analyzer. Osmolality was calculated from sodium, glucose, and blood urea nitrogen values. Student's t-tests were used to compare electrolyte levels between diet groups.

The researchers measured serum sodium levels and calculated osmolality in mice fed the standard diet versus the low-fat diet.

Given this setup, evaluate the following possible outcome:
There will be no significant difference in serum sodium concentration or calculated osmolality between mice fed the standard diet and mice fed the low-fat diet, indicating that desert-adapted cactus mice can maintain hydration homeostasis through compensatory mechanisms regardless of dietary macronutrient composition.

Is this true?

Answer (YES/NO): NO